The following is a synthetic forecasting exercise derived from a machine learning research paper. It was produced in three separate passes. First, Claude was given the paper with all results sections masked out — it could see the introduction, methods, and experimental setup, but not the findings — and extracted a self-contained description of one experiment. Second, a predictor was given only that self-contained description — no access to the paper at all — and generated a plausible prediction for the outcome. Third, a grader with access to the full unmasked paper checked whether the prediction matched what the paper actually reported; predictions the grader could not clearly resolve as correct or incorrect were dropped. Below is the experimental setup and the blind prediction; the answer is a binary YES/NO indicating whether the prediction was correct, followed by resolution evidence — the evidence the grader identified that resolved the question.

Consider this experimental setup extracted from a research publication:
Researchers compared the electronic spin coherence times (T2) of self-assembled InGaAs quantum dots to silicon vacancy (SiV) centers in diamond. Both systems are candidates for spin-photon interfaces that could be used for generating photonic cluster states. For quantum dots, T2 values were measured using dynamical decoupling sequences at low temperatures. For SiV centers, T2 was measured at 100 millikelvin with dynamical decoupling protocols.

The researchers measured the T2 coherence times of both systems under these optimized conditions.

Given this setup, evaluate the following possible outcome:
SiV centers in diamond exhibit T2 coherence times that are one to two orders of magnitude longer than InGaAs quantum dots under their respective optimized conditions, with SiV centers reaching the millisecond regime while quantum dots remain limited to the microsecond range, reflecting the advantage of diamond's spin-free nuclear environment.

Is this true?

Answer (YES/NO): NO